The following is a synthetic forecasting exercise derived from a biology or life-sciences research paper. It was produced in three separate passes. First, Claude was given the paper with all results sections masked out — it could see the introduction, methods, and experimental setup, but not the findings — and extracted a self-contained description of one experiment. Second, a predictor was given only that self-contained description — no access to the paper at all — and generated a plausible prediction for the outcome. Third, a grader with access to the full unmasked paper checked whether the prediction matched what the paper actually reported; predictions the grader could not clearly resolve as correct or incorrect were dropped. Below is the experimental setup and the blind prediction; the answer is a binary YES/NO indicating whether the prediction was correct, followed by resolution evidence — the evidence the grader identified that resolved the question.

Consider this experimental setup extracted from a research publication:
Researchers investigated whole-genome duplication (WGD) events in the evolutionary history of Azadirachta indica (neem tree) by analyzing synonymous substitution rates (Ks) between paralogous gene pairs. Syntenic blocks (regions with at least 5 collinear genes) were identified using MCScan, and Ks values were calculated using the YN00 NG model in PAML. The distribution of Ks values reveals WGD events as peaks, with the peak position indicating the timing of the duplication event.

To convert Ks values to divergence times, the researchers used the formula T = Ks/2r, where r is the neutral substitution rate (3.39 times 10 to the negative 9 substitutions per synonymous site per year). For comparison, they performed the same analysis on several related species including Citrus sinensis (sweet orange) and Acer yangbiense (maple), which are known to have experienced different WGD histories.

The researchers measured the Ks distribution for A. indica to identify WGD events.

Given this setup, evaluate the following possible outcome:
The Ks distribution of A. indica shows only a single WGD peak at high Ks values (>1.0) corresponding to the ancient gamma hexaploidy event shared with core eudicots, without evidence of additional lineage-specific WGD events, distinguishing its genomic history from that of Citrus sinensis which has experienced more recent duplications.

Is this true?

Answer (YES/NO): YES